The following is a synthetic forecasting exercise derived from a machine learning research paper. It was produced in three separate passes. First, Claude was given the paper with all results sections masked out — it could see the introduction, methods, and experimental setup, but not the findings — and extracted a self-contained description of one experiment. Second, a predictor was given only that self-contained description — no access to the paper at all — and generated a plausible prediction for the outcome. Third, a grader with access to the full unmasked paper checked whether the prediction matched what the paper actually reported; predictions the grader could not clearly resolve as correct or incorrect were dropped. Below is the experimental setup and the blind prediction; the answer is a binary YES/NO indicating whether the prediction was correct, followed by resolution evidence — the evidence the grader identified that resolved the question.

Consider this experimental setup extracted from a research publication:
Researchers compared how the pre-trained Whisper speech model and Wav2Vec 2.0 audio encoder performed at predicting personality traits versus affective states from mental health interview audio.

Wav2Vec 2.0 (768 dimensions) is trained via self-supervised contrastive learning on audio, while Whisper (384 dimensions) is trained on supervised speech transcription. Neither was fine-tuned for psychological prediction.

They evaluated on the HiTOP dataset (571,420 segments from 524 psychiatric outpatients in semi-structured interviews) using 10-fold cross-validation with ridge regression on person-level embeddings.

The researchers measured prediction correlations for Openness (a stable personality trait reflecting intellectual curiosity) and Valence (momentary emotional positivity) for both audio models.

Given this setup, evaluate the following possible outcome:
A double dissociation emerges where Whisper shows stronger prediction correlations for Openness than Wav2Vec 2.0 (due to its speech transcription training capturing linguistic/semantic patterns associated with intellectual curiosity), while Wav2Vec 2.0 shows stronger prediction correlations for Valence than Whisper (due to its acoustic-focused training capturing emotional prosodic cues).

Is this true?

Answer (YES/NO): NO